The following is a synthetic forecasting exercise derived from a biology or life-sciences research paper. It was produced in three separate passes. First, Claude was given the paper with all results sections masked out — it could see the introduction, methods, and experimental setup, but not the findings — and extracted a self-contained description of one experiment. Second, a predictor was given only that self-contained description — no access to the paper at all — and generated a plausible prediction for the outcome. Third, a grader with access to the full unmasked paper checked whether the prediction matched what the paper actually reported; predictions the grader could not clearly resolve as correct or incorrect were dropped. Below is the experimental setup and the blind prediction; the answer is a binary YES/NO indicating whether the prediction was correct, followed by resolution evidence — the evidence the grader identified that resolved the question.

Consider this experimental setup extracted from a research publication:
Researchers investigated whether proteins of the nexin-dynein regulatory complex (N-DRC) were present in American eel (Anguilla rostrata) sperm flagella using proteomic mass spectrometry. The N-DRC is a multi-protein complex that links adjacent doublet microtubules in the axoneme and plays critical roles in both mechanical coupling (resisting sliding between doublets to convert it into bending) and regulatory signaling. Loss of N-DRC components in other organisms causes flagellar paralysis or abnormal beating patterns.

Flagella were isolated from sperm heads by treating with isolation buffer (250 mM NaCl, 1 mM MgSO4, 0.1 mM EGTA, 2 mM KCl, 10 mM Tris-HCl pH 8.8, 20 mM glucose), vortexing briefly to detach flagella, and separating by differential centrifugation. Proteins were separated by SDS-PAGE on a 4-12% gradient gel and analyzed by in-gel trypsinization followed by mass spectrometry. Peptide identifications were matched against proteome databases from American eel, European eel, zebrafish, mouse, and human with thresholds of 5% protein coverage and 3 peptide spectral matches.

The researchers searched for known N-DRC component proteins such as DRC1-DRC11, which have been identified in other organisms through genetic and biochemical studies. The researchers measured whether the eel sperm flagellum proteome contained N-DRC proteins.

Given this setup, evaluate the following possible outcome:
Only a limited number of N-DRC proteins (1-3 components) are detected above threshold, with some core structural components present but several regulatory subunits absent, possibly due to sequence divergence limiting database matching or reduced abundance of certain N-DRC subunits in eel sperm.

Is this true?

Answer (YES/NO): YES